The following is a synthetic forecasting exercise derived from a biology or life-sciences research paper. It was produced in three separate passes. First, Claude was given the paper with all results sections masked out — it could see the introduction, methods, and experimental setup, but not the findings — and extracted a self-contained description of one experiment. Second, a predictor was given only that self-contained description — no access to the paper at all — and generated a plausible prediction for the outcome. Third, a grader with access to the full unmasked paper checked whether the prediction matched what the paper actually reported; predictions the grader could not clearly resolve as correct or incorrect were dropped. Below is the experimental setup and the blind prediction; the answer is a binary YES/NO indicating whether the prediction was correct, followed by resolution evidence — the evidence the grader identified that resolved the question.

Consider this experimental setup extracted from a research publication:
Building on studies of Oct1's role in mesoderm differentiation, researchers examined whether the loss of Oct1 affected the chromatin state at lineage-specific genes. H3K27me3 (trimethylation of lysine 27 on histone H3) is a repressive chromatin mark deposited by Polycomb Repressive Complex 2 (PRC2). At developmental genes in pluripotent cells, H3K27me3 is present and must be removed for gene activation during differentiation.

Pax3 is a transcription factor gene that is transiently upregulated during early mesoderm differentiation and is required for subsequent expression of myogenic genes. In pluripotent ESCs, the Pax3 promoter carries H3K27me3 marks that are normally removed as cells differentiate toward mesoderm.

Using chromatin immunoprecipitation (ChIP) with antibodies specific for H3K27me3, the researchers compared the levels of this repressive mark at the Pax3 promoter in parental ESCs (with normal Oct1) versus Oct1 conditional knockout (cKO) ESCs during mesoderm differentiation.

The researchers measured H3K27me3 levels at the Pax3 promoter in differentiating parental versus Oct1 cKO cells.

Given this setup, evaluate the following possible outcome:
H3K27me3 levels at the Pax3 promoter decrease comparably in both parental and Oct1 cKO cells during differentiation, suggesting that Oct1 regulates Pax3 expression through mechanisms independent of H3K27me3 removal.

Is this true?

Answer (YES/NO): NO